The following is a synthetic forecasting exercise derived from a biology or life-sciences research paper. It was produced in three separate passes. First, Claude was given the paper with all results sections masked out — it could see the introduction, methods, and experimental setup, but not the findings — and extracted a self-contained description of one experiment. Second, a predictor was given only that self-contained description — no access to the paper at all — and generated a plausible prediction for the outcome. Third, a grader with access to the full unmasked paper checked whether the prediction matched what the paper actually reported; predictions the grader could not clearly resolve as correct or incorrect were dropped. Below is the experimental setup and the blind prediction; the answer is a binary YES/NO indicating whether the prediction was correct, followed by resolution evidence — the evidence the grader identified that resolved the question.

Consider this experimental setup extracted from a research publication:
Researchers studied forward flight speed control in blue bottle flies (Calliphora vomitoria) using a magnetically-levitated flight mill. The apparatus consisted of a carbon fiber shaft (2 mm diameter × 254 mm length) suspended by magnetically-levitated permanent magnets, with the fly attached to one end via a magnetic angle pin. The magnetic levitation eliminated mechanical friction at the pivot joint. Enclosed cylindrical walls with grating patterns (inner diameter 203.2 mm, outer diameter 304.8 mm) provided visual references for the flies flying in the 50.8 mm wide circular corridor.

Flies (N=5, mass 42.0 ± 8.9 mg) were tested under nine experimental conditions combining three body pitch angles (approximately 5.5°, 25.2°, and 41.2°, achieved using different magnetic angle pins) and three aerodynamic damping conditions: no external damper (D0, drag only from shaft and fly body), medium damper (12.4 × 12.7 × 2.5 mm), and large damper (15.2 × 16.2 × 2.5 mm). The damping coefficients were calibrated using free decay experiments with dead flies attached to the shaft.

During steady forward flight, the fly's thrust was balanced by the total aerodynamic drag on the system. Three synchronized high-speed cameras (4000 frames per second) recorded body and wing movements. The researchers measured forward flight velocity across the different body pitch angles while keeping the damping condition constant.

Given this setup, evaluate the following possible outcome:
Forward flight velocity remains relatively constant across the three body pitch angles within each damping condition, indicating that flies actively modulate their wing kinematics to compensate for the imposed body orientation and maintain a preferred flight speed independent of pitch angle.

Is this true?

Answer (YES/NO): NO